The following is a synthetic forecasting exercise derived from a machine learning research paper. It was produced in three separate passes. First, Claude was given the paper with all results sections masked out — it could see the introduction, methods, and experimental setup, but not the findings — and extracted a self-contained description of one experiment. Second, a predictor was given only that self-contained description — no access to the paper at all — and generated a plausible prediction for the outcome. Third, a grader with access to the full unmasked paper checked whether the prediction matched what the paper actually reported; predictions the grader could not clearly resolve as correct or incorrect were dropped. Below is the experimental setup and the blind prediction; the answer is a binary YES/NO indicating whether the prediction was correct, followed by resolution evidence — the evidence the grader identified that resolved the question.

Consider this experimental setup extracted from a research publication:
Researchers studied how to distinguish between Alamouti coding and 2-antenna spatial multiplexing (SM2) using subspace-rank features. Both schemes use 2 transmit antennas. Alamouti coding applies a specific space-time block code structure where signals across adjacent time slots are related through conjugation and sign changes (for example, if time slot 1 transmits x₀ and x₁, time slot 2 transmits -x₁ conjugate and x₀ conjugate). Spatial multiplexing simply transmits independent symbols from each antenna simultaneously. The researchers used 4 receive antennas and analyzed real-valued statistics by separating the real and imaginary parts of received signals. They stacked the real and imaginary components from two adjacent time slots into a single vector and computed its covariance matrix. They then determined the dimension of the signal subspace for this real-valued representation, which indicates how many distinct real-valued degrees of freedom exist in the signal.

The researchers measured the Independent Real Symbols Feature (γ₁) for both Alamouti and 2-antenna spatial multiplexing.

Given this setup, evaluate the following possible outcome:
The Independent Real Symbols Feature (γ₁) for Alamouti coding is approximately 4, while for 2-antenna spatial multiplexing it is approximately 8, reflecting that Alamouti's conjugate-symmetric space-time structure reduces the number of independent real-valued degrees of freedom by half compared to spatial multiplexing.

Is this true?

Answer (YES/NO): YES